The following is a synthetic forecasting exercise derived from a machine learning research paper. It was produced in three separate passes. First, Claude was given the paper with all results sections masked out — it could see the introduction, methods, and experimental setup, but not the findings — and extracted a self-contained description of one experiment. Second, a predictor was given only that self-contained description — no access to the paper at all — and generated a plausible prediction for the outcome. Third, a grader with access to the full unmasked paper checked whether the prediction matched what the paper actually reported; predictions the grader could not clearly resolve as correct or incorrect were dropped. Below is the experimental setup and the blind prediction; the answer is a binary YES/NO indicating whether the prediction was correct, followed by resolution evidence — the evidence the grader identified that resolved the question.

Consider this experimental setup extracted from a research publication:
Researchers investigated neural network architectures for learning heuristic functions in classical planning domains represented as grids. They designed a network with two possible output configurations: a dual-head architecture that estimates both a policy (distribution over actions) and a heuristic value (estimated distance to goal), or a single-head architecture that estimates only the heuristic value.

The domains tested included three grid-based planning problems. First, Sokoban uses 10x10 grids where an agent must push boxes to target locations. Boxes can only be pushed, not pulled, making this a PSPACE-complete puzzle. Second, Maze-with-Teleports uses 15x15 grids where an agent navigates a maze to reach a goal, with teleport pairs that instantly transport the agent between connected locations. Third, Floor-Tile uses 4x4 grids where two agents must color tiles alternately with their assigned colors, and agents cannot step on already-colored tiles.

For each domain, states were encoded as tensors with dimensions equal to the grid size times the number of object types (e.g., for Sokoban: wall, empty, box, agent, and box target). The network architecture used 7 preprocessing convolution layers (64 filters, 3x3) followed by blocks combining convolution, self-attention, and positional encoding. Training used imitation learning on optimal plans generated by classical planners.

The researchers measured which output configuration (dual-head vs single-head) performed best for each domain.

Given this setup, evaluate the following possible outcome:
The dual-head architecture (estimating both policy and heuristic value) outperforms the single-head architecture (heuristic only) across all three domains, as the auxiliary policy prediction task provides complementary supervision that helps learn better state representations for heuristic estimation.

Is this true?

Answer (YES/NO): NO